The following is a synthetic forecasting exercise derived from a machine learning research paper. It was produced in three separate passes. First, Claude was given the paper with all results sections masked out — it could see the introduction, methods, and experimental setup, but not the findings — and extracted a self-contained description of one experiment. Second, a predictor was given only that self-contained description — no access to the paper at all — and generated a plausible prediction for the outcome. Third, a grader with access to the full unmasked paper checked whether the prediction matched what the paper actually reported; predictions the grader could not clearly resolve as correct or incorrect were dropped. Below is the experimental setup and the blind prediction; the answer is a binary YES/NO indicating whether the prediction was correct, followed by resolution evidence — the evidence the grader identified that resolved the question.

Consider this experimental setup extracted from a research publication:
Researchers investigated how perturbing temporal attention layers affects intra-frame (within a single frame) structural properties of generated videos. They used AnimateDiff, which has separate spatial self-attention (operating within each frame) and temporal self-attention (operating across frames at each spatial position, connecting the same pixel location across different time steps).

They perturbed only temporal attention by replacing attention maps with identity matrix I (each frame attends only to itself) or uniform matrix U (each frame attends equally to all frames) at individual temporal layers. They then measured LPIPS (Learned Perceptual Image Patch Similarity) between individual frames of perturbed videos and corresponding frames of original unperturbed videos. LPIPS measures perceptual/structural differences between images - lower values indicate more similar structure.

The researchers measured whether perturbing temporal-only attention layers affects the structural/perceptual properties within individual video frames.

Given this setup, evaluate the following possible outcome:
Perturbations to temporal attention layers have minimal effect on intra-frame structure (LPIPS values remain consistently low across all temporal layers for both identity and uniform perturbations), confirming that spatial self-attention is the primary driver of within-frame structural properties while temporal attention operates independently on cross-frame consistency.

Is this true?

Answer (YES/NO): NO